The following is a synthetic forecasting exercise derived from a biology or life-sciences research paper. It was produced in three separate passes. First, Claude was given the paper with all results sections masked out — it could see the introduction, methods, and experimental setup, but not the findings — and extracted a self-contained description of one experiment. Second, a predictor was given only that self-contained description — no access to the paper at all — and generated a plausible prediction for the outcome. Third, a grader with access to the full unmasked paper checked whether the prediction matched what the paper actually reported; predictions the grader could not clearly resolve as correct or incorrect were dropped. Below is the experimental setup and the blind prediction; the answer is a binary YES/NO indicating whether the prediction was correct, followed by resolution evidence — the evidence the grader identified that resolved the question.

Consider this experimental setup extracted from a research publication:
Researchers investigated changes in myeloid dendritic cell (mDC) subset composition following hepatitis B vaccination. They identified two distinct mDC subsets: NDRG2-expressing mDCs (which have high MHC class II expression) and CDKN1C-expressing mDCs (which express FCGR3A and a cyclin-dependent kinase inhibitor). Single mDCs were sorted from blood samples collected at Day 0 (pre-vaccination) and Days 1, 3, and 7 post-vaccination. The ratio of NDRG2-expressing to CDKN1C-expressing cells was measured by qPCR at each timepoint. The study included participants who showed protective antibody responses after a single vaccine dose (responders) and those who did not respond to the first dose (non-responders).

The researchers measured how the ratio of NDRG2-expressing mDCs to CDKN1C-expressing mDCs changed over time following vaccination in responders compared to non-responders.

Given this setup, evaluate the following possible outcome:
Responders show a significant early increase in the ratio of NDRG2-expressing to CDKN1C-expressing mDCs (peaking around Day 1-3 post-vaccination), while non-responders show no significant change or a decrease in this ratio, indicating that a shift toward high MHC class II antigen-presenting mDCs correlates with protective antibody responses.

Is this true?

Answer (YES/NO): NO